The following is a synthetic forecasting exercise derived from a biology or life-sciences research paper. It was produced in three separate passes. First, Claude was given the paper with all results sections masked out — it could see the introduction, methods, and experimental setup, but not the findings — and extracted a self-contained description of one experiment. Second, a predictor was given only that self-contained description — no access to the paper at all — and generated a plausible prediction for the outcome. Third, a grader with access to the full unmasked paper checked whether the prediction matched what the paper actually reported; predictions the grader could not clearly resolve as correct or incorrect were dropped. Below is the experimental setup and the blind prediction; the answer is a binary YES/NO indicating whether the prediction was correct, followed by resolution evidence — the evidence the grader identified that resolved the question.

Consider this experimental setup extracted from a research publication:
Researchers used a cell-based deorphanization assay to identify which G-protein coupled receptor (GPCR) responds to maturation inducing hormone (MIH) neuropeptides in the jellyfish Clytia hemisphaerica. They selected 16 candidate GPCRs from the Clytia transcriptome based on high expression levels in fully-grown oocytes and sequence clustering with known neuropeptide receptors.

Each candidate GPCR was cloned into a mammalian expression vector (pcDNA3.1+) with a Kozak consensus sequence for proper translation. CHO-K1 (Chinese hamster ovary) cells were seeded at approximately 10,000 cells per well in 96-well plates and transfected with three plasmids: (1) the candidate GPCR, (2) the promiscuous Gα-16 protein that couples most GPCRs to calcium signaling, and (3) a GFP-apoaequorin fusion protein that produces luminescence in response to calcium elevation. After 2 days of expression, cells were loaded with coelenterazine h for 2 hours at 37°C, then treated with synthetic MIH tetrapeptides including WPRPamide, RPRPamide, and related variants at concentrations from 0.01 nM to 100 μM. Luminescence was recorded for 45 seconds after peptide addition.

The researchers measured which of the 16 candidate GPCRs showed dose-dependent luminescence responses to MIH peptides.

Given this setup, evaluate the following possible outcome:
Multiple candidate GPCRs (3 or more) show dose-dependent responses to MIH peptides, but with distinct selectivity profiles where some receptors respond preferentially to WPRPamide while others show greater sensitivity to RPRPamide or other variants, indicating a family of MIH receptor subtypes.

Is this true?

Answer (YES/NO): NO